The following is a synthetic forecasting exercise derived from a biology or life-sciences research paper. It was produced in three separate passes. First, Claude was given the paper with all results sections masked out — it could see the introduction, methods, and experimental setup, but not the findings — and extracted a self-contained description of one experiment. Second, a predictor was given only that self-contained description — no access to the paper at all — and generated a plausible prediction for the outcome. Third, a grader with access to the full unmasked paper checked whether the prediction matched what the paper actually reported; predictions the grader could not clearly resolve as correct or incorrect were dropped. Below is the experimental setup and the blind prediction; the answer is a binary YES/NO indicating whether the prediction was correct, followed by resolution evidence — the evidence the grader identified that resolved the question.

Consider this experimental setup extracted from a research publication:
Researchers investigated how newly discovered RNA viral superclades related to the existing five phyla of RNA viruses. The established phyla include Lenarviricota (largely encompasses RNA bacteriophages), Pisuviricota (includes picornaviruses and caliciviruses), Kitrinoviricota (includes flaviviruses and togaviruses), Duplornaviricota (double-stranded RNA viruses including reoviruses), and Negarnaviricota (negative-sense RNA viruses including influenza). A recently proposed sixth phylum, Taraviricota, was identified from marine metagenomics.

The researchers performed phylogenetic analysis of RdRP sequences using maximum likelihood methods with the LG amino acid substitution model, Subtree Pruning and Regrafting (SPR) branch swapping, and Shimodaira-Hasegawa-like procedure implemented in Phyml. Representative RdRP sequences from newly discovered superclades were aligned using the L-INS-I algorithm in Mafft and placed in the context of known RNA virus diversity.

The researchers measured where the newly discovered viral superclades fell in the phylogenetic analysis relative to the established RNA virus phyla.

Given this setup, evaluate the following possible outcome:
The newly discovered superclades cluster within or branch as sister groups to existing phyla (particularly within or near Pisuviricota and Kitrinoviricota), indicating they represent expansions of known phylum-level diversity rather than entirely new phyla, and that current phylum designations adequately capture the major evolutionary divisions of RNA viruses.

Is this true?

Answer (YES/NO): NO